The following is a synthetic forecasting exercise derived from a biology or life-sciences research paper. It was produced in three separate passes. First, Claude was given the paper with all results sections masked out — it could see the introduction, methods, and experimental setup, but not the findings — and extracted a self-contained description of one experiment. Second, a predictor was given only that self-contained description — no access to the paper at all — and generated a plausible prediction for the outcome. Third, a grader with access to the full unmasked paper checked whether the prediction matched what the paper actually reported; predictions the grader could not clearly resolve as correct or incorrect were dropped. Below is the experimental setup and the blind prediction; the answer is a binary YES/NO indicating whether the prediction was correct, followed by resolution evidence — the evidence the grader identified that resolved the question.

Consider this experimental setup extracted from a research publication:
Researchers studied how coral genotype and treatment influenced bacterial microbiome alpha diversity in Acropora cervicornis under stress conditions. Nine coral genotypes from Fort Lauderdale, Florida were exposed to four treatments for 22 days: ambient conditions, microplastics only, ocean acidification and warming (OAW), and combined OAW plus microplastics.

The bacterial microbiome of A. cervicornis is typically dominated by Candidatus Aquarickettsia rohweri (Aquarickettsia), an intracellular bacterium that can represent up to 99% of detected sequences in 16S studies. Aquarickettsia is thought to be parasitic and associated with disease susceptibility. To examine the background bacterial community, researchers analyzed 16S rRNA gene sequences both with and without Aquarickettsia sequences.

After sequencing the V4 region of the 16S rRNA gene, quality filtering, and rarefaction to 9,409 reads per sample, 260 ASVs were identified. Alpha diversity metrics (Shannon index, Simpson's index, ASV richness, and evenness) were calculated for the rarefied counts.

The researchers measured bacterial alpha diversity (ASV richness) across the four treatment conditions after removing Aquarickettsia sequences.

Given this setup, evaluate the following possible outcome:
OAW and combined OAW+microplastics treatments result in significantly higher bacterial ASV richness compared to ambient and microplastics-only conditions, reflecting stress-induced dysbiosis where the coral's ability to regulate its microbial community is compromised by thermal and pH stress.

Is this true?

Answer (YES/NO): NO